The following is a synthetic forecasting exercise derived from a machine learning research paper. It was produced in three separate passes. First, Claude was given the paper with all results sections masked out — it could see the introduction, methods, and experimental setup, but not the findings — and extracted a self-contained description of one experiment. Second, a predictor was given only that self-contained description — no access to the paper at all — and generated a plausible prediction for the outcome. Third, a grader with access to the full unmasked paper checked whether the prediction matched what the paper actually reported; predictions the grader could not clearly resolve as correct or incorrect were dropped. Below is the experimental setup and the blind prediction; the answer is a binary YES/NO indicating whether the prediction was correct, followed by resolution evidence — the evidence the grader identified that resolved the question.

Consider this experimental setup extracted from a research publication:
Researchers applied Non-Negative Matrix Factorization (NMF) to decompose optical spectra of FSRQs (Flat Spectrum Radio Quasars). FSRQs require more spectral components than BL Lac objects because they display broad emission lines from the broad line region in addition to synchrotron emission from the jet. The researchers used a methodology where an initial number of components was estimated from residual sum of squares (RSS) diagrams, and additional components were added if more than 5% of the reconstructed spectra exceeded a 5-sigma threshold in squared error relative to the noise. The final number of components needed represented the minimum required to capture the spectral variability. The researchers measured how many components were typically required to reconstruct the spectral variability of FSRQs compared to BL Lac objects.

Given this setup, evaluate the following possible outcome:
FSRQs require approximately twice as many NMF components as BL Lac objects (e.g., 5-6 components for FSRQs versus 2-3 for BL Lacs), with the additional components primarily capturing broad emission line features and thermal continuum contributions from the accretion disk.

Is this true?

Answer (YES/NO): NO